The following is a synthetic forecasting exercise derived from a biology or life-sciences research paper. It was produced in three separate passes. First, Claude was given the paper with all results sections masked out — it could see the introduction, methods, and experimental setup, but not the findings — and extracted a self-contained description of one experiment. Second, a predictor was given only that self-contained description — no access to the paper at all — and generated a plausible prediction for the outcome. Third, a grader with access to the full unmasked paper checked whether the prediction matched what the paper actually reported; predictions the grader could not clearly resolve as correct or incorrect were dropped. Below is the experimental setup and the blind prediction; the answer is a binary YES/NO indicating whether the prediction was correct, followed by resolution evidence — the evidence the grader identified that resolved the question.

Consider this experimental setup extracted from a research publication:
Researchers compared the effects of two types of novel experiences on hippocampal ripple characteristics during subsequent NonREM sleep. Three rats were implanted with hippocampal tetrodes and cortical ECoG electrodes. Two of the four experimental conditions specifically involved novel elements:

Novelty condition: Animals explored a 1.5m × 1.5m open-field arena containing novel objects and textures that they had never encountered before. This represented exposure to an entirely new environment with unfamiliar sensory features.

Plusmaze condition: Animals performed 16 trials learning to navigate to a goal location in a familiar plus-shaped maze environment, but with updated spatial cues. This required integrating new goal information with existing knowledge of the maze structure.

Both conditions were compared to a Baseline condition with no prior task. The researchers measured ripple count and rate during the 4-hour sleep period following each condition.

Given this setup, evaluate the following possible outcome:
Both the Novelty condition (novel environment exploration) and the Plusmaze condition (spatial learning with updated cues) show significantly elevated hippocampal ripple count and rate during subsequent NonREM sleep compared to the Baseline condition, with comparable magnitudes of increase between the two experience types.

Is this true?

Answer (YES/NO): NO